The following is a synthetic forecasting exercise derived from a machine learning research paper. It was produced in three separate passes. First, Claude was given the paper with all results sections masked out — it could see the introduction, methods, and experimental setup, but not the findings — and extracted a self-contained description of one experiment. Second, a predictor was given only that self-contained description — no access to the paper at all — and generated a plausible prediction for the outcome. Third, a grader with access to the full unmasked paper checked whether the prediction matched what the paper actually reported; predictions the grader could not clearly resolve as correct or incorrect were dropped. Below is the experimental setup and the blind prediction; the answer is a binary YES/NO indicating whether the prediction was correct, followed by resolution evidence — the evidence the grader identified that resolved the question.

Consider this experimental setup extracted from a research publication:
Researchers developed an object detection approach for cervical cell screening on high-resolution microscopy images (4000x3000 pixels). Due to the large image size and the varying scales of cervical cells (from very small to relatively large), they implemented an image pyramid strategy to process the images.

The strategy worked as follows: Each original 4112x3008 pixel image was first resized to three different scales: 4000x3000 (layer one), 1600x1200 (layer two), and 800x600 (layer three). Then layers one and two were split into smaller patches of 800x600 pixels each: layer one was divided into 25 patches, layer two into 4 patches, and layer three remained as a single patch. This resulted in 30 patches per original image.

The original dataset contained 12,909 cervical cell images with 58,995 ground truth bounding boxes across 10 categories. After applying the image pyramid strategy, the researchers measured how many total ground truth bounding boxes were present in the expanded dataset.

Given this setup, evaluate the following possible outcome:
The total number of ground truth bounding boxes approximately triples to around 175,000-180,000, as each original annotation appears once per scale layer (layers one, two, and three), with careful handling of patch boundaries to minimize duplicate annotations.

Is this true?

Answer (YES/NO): NO